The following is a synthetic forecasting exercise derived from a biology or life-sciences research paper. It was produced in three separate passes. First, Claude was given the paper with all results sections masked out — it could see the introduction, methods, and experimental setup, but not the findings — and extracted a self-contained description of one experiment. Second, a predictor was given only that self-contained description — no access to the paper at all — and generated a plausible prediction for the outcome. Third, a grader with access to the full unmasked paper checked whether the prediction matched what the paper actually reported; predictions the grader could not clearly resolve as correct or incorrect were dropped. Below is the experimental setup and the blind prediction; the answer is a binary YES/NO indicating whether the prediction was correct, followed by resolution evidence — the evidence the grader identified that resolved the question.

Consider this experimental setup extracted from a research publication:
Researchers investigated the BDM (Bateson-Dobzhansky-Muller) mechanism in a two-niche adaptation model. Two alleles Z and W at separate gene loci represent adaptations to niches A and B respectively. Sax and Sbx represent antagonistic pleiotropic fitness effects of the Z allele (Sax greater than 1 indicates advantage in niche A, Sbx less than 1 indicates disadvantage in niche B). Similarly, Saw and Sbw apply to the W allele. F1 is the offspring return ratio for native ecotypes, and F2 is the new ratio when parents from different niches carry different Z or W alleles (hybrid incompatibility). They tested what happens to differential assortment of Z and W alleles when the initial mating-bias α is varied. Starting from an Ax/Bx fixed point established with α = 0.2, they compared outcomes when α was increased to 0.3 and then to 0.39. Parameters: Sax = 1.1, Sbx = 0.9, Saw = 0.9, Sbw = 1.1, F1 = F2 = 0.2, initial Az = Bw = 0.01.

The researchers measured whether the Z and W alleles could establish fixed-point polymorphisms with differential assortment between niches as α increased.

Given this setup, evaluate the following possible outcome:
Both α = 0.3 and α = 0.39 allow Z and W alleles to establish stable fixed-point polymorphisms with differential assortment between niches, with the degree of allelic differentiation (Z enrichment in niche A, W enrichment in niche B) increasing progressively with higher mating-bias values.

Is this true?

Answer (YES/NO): NO